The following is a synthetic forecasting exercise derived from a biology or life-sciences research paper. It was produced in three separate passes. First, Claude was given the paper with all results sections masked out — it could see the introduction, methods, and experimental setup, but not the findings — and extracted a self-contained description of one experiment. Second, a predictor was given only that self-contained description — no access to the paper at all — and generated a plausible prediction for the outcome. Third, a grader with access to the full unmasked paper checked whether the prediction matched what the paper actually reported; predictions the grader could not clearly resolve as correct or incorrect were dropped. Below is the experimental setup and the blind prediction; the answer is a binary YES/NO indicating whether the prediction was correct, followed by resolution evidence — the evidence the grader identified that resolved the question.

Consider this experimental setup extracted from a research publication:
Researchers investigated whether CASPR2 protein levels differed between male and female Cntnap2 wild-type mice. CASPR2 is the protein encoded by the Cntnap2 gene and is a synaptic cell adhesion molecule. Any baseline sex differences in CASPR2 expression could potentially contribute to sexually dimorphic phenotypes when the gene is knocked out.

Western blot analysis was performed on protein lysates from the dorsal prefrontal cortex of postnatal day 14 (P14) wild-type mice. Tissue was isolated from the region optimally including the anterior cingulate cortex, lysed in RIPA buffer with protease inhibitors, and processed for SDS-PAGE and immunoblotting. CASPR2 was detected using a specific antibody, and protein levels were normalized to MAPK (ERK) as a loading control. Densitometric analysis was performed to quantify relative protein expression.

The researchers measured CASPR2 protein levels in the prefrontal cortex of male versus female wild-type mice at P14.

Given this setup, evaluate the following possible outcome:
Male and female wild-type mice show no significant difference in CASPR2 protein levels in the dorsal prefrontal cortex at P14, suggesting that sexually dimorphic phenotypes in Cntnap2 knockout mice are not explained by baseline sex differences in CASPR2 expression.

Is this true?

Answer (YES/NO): YES